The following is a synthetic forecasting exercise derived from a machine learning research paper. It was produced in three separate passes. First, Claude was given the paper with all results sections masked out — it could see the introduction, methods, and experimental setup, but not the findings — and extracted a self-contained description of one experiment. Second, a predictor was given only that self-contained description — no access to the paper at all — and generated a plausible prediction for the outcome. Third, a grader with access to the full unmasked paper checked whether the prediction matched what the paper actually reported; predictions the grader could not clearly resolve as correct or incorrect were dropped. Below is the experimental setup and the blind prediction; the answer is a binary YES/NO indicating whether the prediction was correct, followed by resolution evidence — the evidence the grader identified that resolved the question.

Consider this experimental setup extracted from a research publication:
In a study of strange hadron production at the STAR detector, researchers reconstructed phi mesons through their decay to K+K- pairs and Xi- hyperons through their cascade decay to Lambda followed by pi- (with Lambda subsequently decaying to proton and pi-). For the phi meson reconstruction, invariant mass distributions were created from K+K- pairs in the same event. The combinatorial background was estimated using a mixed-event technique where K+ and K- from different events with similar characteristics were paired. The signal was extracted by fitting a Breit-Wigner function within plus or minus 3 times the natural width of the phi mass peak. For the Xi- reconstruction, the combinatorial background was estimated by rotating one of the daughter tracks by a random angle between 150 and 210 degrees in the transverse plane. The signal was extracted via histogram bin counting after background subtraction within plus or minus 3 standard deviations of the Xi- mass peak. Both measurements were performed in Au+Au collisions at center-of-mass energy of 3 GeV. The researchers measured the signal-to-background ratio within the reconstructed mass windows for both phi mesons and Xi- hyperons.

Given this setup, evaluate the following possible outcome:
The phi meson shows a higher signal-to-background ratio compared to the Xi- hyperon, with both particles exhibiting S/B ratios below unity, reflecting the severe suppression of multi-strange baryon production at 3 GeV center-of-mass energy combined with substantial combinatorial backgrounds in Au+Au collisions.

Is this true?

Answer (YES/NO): YES